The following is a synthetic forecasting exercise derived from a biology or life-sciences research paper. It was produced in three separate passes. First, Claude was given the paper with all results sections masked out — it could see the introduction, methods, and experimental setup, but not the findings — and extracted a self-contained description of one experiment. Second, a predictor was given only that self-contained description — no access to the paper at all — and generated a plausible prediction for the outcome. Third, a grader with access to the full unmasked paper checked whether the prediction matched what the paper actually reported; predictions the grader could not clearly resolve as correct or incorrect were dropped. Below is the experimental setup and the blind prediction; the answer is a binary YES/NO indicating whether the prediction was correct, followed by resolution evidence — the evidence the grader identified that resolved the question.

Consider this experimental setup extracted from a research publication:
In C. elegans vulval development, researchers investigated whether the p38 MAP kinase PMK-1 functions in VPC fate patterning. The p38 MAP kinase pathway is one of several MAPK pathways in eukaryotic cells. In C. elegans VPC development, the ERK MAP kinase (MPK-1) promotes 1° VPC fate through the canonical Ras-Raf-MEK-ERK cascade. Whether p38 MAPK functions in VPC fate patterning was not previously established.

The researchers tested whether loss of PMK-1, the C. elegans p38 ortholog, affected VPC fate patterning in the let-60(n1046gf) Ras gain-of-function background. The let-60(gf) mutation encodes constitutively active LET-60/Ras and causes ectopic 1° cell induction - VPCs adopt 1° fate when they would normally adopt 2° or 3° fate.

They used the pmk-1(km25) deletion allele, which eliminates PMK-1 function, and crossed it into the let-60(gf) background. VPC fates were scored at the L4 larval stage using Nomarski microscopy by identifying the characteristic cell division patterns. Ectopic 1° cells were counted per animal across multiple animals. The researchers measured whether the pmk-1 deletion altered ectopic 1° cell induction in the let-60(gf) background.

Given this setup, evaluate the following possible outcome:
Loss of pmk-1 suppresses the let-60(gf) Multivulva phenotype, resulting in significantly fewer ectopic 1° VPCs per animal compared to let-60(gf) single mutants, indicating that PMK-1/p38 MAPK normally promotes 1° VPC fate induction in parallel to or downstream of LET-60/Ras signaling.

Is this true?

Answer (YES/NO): NO